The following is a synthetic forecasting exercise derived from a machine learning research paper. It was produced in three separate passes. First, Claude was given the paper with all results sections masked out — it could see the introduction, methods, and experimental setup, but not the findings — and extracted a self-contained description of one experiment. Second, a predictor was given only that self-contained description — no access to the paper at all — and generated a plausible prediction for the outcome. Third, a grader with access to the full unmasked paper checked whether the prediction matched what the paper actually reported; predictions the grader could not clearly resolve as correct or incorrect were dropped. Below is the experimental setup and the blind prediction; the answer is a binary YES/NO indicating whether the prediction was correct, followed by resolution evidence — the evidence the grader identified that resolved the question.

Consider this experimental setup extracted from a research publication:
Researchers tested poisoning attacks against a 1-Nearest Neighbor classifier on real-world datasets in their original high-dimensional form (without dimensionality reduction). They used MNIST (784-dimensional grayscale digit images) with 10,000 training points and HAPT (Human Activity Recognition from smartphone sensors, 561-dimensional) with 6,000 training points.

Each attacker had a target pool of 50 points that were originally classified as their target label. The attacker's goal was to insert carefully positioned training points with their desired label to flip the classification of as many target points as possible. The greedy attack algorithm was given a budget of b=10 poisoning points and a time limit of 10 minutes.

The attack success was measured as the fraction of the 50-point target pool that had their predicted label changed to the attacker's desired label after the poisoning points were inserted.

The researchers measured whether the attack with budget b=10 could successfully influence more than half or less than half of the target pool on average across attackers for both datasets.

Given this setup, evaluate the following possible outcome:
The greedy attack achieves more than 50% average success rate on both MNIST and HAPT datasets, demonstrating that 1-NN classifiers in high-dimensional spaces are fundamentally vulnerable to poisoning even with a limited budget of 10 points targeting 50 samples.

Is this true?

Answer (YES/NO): YES